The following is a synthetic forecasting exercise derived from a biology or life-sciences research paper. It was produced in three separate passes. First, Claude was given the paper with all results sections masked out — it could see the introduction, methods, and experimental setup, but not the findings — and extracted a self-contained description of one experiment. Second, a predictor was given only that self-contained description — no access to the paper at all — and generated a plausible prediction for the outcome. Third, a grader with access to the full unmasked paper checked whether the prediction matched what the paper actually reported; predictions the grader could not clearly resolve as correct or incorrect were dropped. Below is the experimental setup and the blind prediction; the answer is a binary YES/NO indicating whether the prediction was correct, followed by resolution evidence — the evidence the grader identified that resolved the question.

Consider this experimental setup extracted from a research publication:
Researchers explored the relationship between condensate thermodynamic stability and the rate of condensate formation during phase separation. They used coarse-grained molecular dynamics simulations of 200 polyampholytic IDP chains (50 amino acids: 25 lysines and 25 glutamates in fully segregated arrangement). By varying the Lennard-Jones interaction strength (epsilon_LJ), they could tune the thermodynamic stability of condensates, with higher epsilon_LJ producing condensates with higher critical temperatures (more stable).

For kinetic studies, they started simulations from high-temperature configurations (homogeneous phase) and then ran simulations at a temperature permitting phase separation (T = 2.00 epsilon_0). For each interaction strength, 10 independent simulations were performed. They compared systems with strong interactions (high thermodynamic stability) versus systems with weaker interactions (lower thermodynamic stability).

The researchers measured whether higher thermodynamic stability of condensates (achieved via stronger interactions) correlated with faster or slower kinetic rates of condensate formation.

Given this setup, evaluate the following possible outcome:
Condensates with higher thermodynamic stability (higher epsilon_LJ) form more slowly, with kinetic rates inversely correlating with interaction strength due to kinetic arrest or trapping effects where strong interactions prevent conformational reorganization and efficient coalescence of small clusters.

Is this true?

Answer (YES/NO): NO